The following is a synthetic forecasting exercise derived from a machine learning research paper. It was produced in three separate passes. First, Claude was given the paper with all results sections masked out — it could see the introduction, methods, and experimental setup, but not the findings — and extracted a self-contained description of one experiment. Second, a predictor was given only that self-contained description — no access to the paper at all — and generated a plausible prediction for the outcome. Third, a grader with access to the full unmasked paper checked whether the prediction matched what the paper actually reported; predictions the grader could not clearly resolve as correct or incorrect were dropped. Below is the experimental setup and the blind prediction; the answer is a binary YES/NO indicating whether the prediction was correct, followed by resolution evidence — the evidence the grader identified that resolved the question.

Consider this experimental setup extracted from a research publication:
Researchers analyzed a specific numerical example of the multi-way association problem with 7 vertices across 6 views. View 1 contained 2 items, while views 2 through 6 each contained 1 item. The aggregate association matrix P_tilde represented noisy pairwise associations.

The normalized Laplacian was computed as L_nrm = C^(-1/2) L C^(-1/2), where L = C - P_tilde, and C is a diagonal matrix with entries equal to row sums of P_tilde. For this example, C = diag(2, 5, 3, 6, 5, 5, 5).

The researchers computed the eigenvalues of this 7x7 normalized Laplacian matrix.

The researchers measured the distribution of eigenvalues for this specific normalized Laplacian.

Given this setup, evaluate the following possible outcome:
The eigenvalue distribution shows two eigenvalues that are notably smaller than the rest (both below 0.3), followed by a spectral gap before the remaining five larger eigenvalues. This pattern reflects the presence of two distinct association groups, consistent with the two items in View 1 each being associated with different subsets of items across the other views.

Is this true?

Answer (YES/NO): YES